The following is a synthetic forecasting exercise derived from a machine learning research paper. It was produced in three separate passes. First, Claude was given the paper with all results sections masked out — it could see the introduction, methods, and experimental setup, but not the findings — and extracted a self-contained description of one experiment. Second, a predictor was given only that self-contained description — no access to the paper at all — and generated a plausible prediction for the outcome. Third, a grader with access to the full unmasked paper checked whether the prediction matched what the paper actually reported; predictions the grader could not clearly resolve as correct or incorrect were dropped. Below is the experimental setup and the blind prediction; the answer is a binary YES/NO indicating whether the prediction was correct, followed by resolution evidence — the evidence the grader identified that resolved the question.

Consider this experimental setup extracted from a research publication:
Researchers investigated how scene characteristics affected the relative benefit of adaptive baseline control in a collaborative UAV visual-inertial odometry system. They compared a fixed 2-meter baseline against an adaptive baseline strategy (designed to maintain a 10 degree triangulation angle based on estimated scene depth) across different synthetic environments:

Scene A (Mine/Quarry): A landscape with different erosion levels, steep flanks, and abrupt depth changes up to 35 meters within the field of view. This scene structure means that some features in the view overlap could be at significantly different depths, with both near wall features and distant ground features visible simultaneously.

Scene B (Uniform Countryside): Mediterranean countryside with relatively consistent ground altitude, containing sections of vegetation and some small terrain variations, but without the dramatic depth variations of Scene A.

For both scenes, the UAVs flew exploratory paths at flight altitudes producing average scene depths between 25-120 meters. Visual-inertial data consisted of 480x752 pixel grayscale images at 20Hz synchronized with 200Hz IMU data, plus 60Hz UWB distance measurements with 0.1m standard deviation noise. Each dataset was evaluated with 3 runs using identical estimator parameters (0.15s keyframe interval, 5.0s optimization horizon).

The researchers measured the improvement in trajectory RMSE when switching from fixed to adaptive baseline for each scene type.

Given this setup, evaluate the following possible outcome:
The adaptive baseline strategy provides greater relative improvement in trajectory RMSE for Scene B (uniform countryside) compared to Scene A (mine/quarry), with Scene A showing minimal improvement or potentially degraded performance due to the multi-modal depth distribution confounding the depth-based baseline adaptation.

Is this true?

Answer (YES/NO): YES